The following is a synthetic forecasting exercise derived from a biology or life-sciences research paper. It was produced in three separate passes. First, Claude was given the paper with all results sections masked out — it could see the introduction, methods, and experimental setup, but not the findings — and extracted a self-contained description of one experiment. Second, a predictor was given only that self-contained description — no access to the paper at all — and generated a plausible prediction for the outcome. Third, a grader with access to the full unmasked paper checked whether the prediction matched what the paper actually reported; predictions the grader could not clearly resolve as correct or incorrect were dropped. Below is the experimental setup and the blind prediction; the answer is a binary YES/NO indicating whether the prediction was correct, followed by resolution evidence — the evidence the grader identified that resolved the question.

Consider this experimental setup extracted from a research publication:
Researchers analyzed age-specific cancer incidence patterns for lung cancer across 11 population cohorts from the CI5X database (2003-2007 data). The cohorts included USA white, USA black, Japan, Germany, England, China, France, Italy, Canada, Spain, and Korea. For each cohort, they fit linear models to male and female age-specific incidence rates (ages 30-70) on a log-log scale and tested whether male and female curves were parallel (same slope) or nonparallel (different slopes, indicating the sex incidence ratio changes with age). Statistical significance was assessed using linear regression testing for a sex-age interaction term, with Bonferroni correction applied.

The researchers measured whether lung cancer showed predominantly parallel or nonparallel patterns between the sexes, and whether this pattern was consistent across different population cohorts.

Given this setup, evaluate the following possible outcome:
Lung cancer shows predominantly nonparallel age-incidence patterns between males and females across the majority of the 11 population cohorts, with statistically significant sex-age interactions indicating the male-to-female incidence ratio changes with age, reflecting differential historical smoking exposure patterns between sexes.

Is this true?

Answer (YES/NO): NO